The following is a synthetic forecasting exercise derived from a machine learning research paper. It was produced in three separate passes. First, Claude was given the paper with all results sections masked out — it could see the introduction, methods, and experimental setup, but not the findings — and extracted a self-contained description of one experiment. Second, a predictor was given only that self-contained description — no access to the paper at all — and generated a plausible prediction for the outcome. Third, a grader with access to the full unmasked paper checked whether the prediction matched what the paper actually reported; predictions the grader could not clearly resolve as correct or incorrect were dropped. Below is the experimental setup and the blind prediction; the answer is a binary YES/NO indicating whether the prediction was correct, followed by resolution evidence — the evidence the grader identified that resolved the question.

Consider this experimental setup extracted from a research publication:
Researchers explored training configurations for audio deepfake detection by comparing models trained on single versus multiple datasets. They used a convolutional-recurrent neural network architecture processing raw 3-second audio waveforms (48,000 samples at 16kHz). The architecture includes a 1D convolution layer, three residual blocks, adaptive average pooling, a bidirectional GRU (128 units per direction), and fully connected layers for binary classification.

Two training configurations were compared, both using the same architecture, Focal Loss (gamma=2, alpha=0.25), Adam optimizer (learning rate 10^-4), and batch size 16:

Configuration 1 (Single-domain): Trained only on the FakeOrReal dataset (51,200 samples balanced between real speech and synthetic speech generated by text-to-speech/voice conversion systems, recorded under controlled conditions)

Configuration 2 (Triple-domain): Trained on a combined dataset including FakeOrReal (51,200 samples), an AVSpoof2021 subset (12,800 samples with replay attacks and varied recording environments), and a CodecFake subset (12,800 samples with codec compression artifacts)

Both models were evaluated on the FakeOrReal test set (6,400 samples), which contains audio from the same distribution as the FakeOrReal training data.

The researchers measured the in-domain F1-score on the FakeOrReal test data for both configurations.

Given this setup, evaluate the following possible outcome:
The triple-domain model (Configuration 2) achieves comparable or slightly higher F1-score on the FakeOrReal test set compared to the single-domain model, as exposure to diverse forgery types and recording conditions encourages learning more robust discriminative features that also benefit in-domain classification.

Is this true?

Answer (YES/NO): NO